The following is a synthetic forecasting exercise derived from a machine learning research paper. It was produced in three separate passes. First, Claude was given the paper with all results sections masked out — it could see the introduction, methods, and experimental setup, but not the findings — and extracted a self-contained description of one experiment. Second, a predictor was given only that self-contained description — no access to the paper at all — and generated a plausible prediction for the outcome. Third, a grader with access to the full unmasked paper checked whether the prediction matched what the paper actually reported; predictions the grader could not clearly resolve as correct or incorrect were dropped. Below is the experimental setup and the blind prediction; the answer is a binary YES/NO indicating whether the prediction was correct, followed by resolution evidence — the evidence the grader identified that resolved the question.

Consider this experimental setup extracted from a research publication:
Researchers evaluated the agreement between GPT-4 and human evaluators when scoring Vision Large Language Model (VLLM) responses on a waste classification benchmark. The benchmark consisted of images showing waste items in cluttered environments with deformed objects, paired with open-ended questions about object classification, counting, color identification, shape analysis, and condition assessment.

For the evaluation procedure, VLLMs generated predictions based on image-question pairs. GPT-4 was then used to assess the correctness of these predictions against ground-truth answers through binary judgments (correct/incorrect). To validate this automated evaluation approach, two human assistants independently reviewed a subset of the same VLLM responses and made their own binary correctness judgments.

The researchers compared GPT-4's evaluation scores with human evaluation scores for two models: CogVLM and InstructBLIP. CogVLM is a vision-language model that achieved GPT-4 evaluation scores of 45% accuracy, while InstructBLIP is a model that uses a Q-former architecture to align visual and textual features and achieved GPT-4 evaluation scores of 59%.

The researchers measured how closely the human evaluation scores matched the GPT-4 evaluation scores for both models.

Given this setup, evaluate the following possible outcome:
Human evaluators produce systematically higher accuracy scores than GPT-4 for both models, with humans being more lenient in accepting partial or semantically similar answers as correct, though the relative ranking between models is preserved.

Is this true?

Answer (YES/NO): YES